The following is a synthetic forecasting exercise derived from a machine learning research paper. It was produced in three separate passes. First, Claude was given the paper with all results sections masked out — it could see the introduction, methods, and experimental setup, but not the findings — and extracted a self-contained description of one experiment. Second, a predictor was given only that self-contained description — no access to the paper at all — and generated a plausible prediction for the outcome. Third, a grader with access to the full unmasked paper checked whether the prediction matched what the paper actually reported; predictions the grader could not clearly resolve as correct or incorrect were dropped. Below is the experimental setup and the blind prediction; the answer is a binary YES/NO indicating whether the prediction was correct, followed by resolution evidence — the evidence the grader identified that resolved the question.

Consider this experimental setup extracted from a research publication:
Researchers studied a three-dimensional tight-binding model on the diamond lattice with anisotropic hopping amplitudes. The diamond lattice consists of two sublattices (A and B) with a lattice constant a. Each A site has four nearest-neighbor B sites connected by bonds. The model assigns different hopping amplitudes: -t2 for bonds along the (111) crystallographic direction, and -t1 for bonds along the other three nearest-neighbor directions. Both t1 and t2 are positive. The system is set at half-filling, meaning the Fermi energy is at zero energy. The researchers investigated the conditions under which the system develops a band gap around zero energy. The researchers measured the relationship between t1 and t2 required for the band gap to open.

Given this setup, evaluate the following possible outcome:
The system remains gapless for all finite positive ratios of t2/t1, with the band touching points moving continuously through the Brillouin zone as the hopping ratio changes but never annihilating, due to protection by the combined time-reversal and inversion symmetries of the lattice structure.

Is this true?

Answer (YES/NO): NO